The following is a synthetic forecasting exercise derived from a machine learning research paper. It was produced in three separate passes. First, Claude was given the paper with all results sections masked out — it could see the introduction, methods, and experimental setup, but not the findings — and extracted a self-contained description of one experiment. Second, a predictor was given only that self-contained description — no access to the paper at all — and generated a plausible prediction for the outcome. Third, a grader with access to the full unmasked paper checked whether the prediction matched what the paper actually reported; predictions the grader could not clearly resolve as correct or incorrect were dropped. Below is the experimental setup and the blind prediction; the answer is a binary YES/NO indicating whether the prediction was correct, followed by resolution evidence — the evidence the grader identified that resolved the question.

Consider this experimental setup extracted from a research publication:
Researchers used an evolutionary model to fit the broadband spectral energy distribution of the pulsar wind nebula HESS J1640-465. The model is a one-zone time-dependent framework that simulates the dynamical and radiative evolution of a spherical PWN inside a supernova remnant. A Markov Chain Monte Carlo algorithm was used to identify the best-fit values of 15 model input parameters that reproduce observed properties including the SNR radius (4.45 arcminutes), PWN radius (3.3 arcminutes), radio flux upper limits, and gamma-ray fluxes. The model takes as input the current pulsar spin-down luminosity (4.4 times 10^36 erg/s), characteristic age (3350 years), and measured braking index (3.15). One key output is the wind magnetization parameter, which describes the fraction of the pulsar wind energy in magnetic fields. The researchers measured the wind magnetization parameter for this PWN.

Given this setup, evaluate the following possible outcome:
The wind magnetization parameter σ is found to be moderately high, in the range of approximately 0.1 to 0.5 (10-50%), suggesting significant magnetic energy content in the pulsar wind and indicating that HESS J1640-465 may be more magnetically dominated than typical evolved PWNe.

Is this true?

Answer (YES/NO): NO